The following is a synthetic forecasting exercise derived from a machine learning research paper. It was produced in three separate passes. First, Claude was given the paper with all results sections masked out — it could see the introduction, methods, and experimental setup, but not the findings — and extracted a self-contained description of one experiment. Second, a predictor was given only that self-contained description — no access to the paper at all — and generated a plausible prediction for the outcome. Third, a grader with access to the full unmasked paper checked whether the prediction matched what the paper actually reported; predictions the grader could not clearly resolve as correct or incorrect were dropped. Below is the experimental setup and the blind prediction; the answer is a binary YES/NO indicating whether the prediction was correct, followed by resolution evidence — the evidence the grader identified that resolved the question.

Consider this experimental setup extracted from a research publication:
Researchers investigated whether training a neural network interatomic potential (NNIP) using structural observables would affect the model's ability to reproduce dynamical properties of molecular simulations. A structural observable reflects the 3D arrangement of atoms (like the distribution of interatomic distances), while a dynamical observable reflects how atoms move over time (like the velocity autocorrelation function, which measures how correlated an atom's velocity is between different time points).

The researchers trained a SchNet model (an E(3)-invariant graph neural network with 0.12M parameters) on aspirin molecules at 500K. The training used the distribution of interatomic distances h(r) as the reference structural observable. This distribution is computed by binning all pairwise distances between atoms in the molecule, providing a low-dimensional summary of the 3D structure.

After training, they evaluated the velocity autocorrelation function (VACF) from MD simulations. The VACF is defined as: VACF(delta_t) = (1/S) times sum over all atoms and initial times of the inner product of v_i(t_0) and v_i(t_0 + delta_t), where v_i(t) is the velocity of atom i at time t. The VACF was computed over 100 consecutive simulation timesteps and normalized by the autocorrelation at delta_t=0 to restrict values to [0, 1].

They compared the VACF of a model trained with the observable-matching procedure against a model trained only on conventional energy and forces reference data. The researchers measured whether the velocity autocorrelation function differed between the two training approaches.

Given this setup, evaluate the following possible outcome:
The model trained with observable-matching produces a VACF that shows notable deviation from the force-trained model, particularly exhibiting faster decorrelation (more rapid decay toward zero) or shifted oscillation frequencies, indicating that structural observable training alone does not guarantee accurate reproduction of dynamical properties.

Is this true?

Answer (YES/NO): NO